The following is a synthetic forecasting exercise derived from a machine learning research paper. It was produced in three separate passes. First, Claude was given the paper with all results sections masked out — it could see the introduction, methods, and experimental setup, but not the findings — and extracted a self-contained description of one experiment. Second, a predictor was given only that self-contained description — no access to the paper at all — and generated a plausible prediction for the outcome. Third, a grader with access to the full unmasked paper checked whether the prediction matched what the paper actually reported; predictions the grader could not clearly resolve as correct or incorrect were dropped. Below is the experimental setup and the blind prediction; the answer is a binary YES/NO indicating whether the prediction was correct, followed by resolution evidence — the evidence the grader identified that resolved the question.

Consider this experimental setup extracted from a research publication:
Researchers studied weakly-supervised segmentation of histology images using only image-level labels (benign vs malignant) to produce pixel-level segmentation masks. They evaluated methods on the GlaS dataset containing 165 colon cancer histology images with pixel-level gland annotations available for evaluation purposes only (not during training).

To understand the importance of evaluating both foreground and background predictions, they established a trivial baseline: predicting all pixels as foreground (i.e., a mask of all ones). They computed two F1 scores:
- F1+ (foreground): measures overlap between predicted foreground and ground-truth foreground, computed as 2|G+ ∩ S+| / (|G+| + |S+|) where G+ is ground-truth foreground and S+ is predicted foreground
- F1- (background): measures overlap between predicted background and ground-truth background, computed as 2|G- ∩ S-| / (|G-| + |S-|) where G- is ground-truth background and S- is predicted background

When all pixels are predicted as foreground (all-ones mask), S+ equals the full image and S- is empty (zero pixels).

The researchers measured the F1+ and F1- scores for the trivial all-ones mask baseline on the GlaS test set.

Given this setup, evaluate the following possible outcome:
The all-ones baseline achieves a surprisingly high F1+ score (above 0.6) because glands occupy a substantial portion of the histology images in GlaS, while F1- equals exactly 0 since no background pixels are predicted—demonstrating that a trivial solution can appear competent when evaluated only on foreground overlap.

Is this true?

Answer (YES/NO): YES